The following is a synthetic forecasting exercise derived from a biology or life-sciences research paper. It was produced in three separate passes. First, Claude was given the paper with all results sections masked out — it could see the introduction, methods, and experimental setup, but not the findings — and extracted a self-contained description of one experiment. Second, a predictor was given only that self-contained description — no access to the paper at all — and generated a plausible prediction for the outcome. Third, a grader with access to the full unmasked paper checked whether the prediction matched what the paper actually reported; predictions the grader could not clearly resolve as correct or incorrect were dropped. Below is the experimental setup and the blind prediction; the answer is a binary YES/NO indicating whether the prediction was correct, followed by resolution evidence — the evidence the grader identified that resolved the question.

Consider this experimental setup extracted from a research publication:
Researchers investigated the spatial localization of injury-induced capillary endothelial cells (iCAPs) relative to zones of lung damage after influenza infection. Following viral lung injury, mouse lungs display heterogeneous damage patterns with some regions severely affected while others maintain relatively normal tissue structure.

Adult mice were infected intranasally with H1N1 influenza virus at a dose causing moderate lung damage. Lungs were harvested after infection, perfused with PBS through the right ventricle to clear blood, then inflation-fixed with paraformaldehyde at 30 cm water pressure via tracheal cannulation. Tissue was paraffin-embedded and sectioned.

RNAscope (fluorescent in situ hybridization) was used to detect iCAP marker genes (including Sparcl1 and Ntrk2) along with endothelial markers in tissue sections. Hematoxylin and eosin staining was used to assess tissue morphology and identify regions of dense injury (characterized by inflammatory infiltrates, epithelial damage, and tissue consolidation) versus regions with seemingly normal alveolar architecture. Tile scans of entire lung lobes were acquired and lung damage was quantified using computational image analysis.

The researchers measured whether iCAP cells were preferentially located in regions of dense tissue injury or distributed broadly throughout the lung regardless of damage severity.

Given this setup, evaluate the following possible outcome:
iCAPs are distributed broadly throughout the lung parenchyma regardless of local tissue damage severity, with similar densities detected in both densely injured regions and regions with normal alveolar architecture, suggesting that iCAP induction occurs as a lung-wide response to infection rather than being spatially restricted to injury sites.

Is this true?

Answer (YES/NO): NO